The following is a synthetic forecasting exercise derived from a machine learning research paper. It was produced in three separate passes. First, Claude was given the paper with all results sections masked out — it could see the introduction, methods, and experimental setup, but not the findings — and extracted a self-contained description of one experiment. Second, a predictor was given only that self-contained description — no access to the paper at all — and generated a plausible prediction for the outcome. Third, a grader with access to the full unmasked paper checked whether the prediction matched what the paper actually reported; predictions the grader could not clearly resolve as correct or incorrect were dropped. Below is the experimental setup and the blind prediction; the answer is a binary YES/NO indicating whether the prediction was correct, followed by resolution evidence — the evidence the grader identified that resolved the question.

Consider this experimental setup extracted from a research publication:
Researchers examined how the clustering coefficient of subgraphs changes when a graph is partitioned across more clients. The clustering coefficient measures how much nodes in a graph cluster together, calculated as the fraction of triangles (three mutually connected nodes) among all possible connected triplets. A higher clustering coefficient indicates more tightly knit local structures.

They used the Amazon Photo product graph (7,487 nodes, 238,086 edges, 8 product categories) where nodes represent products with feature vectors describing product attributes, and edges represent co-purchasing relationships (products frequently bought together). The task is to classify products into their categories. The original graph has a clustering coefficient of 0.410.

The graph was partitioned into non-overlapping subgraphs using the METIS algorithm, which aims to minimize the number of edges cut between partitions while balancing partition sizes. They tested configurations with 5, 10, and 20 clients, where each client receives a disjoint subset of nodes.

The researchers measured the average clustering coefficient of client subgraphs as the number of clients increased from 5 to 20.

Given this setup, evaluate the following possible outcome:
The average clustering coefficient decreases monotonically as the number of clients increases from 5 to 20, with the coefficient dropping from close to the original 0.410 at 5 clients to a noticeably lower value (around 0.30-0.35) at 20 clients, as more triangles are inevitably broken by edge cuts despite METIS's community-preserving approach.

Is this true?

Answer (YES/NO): NO